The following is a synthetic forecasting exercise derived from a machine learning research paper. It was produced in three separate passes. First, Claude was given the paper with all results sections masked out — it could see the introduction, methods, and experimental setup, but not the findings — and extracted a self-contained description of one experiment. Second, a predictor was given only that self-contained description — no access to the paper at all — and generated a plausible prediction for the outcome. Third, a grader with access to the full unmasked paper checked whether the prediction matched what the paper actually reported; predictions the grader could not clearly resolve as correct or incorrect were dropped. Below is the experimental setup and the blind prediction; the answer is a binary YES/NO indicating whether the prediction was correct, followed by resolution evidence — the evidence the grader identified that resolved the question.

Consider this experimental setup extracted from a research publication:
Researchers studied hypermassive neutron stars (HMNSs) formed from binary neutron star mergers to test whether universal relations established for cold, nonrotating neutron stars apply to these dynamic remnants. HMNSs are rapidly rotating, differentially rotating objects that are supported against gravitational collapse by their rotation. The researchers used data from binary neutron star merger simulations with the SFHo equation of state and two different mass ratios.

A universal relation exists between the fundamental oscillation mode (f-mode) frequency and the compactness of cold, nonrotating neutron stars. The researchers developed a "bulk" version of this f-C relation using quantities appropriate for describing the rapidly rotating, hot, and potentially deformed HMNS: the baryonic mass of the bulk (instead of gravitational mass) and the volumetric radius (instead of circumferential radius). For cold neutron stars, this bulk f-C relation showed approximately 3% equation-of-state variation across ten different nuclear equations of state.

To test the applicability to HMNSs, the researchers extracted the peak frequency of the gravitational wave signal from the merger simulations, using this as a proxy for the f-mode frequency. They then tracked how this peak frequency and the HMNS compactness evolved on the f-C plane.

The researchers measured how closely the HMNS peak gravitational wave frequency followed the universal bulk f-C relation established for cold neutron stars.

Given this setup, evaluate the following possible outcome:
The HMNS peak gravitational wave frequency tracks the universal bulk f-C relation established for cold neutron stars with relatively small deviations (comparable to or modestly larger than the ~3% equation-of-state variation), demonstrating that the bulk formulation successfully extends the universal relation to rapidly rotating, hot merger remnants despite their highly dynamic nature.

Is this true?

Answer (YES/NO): NO